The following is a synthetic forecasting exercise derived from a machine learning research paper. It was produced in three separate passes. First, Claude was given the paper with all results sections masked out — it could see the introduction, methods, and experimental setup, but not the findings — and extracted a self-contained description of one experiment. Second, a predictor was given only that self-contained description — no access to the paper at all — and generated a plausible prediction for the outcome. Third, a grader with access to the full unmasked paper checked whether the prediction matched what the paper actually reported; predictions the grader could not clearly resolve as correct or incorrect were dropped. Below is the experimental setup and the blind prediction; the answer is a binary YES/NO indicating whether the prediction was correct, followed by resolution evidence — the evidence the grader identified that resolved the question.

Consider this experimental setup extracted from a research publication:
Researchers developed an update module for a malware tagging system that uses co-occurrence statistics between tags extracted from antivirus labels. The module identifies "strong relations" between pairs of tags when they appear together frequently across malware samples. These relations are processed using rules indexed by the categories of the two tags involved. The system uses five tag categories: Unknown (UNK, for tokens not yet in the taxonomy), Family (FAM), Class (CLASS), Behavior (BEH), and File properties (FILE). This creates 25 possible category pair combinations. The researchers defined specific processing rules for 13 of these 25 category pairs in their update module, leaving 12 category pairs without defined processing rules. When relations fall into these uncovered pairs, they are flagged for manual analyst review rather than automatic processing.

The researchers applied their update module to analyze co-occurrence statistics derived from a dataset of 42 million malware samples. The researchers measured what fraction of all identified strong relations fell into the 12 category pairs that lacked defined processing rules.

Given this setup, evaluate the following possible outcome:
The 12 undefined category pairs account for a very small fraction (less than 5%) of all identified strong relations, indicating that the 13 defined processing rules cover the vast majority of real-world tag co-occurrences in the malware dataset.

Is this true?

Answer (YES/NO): YES